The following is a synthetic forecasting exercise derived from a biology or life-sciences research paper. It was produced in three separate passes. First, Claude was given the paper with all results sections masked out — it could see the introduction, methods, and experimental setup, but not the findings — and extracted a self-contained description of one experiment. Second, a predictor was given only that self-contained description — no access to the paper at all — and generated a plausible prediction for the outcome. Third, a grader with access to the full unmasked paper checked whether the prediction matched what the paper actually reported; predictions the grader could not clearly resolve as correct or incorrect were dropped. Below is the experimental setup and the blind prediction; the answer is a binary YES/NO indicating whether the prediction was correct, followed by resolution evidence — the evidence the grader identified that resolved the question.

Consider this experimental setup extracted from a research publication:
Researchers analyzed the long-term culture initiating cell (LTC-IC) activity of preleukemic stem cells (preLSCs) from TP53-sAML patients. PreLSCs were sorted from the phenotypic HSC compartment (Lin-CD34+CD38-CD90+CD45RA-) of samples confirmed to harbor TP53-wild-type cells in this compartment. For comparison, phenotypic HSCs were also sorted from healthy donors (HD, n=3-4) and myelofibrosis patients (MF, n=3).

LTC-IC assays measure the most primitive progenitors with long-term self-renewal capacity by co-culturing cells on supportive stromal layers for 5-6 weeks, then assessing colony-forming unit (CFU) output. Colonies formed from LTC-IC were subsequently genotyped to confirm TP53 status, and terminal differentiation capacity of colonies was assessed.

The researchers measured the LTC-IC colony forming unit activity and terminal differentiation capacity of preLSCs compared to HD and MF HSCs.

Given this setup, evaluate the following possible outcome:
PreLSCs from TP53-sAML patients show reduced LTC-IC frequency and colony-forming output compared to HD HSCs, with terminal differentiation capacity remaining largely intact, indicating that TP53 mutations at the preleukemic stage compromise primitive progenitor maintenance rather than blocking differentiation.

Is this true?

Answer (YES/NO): NO